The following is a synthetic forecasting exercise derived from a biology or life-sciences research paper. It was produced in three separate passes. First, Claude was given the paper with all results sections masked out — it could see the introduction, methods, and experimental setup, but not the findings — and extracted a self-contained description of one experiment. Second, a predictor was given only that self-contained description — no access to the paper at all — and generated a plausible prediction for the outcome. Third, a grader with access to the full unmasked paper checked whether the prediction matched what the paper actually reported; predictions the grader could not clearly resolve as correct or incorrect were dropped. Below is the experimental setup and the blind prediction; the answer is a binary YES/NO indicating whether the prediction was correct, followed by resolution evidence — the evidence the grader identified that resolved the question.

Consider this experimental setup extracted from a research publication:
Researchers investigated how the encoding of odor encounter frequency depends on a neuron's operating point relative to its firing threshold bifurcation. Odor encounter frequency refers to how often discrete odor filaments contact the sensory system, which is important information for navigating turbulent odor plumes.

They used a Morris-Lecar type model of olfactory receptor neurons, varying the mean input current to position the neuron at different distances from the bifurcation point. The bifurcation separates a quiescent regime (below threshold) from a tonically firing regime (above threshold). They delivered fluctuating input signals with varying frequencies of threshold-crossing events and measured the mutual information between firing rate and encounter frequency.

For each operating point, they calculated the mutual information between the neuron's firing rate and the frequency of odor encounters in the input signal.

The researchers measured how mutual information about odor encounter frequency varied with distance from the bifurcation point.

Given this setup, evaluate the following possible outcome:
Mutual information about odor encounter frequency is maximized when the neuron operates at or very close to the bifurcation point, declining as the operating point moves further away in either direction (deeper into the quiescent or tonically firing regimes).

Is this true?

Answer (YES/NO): YES